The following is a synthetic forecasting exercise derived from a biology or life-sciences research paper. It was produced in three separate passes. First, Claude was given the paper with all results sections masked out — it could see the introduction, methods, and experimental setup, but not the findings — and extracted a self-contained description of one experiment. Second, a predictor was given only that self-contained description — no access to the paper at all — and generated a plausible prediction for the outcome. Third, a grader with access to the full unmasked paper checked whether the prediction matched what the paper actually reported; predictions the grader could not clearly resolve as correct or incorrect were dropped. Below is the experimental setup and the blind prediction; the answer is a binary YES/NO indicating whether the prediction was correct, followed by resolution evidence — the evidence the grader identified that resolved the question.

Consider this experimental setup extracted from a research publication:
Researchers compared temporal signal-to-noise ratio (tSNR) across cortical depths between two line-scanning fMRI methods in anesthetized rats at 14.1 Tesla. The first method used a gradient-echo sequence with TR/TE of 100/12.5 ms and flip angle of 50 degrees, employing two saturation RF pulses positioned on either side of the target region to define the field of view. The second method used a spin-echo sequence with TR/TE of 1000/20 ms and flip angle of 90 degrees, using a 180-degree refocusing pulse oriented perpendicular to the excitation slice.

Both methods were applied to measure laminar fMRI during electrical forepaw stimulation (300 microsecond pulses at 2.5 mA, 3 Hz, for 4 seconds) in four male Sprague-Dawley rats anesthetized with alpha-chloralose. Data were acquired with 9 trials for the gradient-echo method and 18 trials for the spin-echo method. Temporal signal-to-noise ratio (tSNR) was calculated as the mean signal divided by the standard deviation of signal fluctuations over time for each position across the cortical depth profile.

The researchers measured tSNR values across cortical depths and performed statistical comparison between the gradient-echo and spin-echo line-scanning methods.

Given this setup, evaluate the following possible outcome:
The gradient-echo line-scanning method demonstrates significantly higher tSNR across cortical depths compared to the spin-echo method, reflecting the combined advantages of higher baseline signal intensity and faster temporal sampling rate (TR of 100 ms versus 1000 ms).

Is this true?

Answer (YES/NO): NO